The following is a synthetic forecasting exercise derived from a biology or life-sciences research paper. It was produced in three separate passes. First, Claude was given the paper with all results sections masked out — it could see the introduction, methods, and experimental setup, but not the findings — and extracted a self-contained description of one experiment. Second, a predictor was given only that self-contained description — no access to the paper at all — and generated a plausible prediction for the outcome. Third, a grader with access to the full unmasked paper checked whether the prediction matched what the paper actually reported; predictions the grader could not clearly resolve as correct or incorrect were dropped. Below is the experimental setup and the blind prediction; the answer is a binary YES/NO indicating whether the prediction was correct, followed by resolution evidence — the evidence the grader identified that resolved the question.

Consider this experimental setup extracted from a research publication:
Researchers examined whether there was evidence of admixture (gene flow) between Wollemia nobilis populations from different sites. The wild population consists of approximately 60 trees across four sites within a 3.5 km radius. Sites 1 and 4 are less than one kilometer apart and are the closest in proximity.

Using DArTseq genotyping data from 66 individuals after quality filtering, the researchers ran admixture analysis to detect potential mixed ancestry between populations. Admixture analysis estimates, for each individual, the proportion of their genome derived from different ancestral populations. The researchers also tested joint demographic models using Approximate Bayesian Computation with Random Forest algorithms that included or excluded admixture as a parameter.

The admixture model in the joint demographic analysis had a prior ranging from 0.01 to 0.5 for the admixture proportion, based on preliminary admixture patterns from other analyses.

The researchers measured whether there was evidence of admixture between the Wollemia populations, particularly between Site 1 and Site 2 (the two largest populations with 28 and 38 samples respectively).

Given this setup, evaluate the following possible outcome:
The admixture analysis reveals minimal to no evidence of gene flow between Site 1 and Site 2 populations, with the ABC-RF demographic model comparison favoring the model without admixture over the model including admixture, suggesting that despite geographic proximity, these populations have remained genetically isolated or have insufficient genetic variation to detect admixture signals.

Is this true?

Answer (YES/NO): YES